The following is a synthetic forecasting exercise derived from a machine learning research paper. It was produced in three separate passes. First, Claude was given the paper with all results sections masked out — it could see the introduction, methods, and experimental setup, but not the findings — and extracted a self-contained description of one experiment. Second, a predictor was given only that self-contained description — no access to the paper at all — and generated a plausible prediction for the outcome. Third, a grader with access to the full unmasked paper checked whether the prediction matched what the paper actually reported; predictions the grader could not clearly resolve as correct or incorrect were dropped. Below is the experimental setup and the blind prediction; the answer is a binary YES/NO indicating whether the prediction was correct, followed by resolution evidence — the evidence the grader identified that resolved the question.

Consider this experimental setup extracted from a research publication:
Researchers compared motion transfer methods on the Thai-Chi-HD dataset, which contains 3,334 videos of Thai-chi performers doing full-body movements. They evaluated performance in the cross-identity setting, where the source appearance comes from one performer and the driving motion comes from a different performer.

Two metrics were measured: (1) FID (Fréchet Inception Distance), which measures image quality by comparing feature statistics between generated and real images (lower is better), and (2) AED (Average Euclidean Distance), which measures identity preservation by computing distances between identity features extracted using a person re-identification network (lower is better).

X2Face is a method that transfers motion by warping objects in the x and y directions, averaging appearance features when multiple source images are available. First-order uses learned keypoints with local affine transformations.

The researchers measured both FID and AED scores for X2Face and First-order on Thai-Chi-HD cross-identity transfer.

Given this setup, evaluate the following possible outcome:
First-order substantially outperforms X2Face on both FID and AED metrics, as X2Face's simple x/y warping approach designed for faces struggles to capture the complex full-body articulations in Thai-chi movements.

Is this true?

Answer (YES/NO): NO